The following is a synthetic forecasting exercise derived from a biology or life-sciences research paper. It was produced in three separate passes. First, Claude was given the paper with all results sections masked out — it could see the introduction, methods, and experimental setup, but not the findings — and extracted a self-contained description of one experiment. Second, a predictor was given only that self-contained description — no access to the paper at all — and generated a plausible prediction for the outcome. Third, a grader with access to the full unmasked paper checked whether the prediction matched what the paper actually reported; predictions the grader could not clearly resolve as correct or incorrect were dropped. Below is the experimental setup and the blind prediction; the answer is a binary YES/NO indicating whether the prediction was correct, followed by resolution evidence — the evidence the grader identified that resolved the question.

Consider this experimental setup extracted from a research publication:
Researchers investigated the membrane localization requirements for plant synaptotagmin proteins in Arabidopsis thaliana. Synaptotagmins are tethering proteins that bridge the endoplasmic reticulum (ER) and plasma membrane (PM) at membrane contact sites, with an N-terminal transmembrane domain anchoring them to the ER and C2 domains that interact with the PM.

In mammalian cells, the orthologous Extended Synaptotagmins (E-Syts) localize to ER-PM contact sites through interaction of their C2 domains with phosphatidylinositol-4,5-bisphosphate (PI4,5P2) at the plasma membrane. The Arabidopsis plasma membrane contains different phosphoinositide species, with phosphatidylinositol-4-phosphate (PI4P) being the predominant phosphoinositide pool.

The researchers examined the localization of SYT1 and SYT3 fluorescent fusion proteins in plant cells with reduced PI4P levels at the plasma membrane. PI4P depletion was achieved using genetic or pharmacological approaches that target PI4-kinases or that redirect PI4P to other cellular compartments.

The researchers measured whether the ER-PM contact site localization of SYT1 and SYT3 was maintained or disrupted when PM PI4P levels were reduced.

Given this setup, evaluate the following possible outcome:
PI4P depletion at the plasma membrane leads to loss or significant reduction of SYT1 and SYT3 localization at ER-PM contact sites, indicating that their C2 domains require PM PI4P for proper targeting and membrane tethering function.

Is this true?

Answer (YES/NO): YES